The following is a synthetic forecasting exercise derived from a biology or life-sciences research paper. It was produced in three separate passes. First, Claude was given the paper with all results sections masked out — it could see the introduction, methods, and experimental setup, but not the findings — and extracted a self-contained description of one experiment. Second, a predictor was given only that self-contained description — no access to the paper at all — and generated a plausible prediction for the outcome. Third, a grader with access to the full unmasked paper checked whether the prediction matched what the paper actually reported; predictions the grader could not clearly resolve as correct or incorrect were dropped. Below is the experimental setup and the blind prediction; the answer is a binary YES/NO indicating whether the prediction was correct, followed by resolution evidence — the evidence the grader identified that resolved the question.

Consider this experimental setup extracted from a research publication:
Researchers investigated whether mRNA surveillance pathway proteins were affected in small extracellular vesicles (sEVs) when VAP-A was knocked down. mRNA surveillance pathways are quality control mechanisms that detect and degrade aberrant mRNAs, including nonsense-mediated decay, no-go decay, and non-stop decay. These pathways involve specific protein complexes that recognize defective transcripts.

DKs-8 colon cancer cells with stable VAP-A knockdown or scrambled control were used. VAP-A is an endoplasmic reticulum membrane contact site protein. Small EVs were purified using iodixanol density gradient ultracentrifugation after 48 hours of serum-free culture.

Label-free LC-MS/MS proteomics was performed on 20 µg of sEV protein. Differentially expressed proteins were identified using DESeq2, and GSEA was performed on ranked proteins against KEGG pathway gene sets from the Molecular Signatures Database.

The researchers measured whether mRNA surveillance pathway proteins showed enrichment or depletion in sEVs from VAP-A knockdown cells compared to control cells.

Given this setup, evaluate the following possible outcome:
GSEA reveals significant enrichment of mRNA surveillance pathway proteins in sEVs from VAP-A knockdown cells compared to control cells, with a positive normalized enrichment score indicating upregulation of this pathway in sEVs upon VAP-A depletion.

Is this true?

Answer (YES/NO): NO